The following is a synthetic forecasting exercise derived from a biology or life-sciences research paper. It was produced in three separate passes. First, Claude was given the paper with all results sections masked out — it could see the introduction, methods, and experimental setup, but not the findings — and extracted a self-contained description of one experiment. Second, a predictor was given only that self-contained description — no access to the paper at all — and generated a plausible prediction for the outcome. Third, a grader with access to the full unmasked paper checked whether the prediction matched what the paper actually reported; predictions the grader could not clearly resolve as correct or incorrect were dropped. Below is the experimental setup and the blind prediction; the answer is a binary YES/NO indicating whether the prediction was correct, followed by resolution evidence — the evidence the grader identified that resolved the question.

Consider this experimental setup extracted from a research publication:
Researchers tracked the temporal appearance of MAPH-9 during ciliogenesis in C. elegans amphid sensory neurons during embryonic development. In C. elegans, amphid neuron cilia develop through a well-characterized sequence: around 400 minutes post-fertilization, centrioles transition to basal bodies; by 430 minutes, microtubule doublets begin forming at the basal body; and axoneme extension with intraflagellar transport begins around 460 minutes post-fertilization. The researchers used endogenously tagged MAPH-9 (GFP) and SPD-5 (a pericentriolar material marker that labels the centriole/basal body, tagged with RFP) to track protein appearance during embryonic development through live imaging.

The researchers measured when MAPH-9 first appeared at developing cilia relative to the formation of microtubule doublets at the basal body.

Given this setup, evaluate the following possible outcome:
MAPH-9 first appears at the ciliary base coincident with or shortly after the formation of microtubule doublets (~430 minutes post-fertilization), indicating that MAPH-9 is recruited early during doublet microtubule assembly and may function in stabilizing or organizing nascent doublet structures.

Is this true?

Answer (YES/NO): YES